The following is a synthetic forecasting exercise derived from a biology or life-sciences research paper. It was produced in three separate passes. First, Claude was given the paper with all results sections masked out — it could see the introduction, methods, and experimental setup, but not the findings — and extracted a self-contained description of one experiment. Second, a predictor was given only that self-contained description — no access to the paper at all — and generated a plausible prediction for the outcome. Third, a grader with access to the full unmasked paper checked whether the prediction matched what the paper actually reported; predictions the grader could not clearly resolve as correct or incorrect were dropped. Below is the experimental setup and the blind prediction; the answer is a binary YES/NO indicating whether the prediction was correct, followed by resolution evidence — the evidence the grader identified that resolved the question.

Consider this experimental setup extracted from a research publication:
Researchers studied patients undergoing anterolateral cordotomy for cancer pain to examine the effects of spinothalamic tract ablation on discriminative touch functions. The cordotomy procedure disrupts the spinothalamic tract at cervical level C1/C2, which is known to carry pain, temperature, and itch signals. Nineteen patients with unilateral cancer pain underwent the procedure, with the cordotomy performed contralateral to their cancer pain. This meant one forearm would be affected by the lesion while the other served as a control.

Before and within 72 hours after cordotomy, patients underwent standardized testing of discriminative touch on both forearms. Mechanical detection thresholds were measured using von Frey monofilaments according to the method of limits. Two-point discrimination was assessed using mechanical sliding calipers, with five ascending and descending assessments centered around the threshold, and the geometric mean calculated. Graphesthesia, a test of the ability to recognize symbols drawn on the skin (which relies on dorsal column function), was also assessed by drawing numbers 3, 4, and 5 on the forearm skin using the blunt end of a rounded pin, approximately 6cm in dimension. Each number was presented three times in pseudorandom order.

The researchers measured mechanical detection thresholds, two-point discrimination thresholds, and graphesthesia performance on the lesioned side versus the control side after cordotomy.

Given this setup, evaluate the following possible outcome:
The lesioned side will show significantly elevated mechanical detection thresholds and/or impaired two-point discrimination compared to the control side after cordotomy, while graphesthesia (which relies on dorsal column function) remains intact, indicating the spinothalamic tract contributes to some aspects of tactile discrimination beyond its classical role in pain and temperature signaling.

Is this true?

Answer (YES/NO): NO